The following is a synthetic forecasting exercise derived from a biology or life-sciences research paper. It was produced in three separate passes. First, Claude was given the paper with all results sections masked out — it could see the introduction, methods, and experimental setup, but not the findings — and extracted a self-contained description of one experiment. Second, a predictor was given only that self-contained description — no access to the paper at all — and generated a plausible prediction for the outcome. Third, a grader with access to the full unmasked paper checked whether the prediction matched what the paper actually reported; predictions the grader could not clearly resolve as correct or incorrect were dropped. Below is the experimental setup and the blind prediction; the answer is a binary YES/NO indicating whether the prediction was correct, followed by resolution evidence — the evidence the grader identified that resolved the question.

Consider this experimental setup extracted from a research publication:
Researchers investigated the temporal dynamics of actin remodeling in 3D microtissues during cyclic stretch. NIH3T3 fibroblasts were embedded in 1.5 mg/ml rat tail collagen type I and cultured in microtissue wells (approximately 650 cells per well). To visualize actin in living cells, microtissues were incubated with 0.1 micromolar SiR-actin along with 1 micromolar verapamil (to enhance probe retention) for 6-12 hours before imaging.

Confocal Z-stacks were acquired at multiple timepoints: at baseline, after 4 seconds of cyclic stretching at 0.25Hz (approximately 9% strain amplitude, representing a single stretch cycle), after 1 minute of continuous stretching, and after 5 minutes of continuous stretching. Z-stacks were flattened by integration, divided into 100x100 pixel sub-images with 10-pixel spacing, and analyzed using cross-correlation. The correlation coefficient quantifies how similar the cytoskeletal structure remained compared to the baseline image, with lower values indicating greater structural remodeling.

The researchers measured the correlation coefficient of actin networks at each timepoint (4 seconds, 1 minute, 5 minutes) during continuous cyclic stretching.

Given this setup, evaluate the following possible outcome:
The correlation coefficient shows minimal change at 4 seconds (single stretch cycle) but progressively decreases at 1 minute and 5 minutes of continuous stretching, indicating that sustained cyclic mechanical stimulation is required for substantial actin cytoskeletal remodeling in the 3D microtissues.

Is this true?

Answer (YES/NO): YES